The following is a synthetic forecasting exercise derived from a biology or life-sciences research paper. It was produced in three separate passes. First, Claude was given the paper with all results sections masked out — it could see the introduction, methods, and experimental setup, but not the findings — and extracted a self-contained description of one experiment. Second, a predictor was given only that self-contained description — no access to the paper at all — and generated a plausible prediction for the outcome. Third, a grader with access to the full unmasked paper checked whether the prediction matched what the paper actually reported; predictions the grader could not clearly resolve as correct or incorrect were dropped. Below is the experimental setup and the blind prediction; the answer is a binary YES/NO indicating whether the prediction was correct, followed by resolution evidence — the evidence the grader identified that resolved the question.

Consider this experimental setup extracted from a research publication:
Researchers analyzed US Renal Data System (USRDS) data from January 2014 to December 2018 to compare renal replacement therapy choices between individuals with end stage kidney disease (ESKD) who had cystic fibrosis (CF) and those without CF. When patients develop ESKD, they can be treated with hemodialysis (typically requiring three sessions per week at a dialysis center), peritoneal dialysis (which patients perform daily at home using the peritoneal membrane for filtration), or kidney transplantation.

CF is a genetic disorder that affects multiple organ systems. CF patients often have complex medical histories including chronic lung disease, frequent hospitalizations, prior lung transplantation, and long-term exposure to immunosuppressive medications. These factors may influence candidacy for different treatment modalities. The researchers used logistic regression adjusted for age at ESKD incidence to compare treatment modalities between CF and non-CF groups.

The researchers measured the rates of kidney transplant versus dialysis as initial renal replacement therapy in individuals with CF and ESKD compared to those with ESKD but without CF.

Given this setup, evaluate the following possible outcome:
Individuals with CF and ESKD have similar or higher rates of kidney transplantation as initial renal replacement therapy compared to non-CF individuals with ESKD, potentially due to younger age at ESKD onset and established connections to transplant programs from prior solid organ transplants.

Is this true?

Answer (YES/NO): YES